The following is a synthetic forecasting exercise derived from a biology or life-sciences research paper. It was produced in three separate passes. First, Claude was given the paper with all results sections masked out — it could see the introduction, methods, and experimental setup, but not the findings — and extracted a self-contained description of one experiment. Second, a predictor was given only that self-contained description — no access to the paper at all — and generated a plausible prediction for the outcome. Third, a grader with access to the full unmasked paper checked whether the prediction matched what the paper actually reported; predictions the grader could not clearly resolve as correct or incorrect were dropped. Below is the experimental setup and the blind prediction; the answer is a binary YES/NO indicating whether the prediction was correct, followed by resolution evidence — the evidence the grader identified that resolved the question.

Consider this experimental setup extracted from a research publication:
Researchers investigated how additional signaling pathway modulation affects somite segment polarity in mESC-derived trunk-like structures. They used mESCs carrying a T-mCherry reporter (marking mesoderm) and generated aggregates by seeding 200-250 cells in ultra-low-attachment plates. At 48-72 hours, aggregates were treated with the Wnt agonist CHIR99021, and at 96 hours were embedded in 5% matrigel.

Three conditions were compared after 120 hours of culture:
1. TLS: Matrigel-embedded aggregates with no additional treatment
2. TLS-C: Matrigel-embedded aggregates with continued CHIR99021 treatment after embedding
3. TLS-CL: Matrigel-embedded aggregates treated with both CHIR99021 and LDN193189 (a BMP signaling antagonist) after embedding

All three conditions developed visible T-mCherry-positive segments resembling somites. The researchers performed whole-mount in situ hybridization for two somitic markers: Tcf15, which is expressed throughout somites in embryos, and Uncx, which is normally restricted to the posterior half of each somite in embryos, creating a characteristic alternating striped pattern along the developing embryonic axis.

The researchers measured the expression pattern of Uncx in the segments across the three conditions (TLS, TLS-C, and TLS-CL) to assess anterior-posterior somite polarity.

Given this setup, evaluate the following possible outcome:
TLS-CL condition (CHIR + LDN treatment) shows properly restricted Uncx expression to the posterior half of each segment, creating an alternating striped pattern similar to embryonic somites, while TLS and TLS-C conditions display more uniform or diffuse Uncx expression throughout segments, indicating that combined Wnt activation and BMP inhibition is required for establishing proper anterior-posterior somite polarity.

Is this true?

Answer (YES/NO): NO